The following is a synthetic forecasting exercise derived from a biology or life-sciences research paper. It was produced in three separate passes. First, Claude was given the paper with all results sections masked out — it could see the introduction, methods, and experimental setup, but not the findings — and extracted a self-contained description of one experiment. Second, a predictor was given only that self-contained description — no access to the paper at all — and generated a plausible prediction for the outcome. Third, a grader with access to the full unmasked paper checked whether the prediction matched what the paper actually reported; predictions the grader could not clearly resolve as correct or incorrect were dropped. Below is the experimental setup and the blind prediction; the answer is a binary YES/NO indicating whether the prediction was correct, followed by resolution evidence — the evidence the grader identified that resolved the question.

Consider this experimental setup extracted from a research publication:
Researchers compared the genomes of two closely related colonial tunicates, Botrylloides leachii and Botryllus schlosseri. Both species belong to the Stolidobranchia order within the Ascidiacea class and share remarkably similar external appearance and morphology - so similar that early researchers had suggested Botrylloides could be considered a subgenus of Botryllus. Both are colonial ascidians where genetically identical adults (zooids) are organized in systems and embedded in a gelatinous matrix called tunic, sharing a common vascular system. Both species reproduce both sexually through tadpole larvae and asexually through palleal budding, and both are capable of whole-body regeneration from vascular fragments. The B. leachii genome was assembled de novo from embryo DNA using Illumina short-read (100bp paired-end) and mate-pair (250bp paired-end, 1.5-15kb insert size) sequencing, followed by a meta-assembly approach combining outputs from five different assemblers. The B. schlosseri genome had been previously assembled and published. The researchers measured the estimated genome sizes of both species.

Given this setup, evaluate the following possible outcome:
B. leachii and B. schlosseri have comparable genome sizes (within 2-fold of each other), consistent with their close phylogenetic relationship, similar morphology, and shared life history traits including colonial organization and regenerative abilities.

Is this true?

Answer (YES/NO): NO